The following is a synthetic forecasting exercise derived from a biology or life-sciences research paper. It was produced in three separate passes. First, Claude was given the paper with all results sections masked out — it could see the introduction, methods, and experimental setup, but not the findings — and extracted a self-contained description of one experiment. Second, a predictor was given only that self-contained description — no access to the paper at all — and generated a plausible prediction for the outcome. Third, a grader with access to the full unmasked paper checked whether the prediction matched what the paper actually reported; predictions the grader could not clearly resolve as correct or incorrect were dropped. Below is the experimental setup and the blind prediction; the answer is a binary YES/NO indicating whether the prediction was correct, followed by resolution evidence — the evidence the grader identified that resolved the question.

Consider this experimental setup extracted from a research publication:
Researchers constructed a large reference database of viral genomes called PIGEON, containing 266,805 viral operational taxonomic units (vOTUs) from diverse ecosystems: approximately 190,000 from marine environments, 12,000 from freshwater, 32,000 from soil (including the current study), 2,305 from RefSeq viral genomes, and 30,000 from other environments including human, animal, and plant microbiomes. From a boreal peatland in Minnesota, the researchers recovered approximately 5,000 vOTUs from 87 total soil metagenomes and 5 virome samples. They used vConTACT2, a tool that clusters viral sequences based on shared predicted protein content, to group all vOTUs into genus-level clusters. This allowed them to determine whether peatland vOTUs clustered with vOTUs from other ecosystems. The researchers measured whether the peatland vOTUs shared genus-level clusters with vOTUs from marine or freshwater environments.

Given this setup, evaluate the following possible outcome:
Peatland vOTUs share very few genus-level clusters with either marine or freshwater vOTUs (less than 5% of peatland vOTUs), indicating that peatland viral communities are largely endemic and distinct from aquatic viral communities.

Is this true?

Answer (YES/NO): YES